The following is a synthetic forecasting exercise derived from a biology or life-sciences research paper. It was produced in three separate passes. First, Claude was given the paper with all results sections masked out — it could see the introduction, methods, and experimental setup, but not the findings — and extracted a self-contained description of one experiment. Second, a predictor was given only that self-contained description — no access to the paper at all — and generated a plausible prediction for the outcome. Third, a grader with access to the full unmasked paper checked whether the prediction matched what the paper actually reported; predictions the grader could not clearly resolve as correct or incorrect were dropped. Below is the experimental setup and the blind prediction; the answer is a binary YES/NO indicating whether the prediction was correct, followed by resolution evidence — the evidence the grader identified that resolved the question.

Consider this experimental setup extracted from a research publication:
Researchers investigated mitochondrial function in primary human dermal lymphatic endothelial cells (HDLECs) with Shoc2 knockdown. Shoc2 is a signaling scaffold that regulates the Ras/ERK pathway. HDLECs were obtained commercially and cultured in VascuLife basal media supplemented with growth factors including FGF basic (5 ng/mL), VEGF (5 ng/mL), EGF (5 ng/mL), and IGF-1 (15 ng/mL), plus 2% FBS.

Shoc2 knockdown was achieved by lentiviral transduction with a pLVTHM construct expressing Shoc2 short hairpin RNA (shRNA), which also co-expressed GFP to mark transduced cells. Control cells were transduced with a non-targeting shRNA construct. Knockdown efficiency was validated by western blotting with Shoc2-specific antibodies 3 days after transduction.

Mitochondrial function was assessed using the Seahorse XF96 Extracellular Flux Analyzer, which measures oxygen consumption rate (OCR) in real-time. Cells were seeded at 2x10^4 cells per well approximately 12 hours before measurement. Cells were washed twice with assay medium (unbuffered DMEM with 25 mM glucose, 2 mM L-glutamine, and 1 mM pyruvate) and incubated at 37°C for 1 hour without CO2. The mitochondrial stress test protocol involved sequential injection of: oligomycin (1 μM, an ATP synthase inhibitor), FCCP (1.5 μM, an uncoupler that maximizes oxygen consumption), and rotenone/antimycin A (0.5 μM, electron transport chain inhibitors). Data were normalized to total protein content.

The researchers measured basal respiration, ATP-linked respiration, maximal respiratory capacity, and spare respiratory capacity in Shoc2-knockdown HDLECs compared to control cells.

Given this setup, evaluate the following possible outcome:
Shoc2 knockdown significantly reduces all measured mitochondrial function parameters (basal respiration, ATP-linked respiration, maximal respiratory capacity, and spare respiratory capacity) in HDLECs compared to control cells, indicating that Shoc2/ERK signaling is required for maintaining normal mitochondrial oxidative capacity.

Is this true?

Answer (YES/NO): NO